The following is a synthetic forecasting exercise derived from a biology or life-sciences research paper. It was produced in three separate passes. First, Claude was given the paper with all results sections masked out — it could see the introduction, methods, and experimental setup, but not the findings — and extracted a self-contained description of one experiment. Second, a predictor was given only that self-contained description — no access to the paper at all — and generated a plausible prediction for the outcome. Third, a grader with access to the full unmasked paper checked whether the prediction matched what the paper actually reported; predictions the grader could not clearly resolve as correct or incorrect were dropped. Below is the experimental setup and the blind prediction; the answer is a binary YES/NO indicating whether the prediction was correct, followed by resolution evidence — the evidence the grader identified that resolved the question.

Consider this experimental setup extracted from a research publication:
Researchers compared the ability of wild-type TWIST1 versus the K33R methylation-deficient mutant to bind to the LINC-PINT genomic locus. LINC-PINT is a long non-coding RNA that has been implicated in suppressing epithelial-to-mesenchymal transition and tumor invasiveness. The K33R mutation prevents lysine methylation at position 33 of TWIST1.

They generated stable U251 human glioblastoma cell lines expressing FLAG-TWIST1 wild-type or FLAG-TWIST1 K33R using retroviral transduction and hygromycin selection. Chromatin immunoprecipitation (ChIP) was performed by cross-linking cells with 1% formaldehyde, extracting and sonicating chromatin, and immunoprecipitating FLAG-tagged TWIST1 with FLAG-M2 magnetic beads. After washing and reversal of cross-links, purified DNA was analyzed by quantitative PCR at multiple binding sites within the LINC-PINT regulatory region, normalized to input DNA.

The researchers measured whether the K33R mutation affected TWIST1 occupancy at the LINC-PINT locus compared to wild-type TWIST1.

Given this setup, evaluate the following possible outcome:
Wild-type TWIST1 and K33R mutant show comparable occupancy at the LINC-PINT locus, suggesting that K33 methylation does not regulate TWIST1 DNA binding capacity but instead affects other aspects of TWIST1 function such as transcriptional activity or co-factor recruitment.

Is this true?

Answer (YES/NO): NO